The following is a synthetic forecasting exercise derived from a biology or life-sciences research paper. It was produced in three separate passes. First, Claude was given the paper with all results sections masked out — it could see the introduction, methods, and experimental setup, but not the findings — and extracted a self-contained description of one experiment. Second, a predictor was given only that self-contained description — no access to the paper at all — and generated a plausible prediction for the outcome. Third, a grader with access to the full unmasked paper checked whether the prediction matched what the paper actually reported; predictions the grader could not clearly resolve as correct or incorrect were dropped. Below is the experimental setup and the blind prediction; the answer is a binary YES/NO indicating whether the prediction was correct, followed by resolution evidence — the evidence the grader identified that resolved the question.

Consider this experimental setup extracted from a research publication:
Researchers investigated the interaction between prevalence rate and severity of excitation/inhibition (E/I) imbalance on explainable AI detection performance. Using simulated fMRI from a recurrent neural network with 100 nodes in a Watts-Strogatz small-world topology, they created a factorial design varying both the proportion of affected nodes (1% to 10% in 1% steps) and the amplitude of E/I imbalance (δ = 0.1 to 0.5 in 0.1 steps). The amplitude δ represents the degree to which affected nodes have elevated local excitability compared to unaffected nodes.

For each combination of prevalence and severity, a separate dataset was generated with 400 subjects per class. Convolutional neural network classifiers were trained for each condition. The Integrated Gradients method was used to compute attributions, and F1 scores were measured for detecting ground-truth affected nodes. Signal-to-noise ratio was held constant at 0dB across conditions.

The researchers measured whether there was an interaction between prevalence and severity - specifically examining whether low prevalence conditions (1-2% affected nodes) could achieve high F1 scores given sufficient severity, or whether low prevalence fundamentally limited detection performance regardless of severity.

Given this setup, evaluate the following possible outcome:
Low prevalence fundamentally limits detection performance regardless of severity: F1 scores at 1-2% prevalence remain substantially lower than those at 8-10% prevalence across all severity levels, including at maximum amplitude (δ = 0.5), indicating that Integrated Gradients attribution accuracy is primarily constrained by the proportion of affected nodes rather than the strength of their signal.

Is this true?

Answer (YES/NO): NO